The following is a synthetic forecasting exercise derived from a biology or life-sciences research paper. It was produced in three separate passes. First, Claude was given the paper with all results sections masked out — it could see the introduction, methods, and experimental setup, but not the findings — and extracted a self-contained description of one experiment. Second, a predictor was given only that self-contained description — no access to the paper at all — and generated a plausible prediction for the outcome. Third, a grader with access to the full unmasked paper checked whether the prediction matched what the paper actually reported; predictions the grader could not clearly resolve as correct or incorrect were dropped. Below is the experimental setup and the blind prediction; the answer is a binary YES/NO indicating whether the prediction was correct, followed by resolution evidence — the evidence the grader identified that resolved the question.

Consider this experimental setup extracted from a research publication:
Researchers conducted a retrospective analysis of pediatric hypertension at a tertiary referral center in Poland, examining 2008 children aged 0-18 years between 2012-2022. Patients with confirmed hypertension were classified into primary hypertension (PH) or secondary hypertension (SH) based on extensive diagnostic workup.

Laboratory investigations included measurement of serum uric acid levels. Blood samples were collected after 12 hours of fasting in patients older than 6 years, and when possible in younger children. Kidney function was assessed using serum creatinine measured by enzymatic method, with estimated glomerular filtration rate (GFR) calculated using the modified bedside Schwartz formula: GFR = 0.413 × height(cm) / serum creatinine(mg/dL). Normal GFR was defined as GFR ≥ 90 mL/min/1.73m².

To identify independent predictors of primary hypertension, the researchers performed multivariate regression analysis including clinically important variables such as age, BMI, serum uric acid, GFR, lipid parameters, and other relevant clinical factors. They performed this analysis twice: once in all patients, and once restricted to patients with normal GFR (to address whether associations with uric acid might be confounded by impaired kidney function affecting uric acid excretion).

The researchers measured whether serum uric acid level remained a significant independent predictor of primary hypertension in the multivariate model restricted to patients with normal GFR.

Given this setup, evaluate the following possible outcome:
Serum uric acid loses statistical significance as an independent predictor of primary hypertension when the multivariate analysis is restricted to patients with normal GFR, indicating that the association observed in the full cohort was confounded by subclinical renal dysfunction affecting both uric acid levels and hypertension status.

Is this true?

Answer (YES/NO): NO